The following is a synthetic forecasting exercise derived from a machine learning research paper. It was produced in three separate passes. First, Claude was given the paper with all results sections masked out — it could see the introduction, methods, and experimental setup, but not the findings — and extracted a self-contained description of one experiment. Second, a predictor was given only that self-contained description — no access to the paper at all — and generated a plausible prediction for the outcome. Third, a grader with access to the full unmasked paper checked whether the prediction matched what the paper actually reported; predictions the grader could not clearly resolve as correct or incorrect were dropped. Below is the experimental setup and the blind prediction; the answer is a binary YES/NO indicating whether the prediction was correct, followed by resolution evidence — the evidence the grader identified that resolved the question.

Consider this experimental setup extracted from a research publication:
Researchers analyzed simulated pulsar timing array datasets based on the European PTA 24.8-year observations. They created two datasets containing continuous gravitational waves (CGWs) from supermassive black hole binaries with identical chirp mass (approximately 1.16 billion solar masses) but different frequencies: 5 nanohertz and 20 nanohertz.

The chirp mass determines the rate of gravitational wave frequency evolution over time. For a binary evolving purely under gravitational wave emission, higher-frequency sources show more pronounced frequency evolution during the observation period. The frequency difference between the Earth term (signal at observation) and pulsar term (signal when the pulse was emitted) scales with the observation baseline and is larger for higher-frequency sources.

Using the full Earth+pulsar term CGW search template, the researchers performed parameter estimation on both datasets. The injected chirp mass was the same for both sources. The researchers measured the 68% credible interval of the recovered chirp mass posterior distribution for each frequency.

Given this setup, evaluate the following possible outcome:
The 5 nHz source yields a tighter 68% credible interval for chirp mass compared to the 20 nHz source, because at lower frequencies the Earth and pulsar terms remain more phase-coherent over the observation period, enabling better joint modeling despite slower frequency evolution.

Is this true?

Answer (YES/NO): NO